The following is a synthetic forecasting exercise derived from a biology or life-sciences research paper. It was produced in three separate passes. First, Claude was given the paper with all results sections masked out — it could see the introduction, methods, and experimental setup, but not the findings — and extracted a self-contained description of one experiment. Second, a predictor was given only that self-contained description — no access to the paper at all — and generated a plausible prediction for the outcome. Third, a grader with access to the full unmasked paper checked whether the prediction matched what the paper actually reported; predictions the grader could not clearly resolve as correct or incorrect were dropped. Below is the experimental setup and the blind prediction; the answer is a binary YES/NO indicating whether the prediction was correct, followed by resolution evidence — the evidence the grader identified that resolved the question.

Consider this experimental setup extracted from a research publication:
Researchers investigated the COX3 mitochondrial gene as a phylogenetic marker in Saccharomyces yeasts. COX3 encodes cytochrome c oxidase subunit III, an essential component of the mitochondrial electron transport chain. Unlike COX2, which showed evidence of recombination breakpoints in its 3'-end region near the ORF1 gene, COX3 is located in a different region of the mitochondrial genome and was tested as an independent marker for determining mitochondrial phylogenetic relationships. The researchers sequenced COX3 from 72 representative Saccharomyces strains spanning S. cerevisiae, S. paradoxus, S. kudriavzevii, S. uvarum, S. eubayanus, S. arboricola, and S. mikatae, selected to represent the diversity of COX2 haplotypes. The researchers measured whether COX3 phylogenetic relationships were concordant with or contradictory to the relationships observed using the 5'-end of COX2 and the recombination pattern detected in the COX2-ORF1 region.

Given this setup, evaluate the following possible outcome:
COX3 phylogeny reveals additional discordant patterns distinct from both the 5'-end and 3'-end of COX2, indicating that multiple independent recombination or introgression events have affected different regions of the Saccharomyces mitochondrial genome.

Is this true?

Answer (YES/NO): NO